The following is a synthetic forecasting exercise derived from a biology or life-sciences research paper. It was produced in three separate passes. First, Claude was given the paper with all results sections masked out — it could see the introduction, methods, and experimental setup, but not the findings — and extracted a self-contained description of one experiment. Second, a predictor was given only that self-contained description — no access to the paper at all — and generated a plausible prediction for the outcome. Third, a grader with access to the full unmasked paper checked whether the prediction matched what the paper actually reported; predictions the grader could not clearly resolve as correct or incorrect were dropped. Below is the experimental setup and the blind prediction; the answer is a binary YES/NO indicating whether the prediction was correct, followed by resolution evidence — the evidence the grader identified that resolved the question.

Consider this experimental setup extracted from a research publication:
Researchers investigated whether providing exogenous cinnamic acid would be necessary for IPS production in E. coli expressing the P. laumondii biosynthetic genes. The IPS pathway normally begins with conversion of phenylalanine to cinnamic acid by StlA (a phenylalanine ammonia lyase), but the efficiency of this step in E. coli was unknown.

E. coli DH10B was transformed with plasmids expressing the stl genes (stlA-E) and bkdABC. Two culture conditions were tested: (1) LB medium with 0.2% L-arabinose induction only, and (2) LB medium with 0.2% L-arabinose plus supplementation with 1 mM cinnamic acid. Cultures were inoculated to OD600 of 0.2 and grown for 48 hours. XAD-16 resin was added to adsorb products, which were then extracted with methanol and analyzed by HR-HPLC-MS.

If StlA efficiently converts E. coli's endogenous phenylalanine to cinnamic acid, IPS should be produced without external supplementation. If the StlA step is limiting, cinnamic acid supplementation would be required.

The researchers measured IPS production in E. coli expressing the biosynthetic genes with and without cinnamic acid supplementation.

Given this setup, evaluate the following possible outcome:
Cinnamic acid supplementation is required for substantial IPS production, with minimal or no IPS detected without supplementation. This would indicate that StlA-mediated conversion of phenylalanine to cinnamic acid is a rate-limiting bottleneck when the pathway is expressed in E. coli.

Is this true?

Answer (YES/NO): NO